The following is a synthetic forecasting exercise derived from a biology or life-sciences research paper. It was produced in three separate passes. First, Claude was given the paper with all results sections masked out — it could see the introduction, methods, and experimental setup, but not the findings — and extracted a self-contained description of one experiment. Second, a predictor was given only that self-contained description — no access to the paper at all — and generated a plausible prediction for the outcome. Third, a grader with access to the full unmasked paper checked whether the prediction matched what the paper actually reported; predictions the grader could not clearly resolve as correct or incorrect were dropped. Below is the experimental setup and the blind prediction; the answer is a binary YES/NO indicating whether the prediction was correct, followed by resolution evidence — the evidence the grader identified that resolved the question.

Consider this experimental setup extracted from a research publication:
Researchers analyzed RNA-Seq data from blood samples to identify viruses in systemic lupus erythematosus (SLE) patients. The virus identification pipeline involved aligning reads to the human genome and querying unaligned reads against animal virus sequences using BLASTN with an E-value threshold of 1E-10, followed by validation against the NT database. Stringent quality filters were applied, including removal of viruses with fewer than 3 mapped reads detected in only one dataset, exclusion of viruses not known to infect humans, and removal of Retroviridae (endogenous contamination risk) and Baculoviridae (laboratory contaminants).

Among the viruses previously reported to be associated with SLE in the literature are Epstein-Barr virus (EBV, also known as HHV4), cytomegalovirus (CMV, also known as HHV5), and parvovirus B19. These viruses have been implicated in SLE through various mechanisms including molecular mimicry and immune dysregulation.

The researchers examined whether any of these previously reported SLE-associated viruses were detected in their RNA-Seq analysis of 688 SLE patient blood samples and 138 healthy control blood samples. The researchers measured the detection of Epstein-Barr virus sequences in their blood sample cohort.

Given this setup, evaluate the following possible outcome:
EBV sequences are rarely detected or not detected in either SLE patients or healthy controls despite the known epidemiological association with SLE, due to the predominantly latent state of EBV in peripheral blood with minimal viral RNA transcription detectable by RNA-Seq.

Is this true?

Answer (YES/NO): NO